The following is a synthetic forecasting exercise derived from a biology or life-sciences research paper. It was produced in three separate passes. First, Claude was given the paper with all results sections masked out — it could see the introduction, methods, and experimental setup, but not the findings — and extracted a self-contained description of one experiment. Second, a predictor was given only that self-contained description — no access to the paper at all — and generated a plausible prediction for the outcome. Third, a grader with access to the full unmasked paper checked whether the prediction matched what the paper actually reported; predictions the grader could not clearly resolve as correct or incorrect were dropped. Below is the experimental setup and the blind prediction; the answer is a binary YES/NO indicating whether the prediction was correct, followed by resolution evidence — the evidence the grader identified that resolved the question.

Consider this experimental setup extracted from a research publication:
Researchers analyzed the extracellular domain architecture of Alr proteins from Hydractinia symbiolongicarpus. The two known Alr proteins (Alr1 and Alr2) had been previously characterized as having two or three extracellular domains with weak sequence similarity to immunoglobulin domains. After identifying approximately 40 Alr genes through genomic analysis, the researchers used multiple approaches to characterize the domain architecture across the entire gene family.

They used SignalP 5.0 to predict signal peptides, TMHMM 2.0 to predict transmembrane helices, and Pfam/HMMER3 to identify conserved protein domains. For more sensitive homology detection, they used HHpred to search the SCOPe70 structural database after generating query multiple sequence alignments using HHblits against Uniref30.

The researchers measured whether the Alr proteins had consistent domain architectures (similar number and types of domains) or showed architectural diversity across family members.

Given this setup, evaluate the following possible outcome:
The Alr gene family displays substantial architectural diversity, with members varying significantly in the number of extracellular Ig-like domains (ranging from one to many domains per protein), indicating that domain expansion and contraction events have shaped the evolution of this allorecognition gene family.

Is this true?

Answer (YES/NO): NO